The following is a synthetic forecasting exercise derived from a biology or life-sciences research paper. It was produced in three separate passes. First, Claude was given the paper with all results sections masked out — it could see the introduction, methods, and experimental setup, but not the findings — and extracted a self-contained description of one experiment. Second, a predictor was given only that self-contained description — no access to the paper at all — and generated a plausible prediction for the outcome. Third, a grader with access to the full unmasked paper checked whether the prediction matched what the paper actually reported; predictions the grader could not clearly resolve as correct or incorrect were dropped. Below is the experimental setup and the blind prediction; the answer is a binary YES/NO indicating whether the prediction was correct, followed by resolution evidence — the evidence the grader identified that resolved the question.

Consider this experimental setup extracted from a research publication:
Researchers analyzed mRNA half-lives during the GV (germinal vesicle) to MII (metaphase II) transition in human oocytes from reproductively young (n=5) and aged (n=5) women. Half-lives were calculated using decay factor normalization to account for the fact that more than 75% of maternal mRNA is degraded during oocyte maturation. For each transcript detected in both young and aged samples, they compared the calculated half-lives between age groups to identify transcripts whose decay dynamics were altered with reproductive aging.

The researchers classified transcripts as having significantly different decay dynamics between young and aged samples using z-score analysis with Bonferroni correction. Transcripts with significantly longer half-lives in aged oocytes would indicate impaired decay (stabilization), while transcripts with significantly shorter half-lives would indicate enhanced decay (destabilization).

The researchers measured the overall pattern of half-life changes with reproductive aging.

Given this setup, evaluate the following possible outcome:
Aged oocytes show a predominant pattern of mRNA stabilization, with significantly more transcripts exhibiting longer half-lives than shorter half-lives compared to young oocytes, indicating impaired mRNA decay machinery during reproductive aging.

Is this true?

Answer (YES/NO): YES